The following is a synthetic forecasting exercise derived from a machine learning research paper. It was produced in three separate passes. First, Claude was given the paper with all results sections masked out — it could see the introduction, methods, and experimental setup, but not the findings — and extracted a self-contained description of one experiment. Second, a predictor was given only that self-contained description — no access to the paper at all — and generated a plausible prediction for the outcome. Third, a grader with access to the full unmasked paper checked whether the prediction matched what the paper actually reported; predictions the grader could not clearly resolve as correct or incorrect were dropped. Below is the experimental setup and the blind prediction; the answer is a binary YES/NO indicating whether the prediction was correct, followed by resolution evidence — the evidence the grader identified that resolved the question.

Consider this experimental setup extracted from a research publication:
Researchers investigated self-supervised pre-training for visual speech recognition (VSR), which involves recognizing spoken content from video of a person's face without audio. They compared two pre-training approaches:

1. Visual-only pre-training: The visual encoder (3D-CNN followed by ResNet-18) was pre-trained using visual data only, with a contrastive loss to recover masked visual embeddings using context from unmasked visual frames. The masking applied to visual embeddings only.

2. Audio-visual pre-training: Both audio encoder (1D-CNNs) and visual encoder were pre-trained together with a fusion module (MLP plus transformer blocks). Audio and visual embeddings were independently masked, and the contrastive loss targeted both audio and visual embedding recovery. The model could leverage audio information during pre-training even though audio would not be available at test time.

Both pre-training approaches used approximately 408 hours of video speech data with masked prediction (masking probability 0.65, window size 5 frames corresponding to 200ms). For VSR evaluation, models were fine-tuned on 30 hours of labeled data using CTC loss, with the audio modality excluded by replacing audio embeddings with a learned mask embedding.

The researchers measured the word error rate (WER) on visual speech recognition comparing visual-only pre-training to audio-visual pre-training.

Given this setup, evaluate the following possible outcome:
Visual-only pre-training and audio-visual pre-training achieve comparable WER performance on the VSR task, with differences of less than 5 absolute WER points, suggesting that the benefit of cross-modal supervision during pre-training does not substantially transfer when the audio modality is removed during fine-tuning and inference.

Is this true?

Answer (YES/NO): NO